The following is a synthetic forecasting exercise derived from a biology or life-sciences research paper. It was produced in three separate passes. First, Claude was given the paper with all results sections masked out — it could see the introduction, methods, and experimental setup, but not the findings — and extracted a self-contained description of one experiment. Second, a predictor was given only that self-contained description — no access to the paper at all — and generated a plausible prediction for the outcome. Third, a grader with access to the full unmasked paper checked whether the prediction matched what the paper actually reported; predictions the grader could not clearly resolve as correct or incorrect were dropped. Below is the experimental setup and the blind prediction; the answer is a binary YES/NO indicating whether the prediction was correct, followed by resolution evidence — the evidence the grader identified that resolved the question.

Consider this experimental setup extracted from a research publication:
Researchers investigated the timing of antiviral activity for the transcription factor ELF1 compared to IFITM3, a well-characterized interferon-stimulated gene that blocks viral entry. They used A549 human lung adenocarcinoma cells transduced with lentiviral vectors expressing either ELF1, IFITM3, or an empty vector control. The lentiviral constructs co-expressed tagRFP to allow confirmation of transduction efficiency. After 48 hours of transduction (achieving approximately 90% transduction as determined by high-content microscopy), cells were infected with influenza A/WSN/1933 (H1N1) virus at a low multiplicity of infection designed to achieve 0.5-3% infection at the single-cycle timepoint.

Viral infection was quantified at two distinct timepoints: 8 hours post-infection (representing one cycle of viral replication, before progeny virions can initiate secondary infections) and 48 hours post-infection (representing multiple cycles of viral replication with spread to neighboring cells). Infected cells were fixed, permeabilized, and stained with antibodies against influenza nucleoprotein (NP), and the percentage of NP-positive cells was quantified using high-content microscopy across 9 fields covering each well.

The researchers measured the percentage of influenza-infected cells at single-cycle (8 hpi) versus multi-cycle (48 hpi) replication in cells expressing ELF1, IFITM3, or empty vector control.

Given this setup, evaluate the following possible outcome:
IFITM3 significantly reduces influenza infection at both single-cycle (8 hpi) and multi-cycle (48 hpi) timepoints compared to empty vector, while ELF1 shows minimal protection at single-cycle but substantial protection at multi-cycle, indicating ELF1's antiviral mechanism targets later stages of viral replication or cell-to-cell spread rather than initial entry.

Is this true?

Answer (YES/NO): YES